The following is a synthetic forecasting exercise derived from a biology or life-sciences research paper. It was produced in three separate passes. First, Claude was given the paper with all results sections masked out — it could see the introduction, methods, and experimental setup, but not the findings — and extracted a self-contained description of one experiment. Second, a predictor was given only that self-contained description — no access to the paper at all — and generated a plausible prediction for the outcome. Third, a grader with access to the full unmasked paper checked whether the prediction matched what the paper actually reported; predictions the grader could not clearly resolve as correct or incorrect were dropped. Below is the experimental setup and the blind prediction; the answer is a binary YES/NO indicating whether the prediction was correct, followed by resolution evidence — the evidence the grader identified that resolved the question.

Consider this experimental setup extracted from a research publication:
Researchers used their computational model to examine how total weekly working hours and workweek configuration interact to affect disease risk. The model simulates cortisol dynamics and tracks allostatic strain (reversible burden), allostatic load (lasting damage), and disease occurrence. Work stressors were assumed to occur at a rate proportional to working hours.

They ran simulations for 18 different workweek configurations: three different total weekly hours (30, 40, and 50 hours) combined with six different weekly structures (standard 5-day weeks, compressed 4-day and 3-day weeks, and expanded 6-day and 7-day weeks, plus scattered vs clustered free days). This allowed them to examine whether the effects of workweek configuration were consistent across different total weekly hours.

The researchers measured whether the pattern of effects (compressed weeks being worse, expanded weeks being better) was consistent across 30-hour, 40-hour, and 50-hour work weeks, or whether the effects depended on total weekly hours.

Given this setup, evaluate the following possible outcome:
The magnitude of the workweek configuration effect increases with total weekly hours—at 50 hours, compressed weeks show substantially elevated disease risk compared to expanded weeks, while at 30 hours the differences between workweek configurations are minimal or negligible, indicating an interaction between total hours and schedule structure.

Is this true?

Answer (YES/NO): NO